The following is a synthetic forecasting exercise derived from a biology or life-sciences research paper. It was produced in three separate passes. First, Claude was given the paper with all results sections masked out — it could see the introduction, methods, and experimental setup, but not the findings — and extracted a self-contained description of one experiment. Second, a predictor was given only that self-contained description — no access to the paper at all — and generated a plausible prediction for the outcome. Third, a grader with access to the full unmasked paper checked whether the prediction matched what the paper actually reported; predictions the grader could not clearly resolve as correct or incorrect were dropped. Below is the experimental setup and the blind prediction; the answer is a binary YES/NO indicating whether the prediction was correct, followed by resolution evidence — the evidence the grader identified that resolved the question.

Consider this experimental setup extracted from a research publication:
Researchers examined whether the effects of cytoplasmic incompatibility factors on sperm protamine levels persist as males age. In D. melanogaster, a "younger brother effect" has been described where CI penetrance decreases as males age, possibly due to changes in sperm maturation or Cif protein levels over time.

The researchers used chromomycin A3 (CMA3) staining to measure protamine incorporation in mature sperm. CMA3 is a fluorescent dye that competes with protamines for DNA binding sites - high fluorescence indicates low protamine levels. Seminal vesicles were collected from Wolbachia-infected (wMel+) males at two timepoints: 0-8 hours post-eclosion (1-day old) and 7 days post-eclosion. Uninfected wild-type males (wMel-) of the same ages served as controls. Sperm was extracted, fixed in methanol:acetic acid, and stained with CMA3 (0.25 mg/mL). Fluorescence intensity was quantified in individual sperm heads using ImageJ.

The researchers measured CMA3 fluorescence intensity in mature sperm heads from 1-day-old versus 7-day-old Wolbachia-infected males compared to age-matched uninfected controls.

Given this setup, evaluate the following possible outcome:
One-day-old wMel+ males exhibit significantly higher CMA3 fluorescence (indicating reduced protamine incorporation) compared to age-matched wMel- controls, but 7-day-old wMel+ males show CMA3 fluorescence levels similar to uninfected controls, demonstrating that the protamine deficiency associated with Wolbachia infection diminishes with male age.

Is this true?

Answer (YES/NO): YES